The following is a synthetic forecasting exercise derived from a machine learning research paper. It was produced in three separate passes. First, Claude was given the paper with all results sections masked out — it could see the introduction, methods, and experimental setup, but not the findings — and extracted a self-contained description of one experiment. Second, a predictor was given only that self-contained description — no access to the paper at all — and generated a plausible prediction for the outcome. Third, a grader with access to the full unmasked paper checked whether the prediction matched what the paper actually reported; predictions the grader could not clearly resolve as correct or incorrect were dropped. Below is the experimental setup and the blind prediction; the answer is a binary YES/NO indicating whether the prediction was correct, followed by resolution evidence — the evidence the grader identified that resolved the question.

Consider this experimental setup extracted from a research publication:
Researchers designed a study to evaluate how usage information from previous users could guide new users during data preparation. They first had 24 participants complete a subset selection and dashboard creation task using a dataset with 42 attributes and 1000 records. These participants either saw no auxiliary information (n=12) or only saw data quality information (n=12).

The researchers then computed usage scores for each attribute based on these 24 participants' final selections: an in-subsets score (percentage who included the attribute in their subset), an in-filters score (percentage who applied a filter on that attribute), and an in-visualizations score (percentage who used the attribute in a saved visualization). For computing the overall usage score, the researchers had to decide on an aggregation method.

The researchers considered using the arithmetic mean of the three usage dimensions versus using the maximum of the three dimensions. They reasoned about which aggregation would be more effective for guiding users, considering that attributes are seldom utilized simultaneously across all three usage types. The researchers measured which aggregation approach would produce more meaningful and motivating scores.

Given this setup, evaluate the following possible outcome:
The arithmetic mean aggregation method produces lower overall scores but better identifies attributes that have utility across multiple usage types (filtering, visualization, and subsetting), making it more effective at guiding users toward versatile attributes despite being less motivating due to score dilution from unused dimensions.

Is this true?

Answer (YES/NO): NO